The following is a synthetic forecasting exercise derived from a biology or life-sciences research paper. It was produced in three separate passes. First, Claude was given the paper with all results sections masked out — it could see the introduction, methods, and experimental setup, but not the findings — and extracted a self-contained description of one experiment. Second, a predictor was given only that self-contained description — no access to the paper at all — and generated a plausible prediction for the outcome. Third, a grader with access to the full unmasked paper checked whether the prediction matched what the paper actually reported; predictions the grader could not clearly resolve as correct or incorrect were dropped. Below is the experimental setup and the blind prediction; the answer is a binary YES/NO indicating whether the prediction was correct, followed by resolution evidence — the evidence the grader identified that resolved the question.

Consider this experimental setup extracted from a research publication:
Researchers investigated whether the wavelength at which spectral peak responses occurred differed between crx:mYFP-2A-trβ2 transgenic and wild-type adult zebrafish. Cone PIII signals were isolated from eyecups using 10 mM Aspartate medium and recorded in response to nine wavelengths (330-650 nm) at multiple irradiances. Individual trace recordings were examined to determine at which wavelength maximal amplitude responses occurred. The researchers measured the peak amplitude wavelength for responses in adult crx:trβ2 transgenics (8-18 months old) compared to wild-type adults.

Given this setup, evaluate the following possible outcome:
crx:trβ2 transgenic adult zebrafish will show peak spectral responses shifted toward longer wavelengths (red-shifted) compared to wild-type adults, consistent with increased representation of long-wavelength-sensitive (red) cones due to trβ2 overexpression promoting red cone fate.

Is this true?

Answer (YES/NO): YES